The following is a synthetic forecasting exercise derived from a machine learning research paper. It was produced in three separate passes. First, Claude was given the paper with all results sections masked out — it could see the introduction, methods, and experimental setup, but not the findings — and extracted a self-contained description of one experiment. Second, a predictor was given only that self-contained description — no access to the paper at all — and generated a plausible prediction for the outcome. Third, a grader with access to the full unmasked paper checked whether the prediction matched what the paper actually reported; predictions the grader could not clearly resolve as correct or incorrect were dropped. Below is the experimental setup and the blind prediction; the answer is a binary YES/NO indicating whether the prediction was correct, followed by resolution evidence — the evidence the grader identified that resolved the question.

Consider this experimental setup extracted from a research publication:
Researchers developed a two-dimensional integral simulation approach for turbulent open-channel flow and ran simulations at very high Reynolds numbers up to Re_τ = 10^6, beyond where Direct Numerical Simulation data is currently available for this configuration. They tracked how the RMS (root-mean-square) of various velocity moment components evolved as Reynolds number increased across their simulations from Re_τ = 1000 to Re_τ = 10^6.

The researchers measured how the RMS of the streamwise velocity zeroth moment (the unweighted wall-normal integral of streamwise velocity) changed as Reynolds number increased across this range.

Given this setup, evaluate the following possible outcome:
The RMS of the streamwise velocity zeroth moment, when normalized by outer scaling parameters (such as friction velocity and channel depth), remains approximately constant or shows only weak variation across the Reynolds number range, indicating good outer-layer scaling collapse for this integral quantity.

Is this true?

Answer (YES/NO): YES